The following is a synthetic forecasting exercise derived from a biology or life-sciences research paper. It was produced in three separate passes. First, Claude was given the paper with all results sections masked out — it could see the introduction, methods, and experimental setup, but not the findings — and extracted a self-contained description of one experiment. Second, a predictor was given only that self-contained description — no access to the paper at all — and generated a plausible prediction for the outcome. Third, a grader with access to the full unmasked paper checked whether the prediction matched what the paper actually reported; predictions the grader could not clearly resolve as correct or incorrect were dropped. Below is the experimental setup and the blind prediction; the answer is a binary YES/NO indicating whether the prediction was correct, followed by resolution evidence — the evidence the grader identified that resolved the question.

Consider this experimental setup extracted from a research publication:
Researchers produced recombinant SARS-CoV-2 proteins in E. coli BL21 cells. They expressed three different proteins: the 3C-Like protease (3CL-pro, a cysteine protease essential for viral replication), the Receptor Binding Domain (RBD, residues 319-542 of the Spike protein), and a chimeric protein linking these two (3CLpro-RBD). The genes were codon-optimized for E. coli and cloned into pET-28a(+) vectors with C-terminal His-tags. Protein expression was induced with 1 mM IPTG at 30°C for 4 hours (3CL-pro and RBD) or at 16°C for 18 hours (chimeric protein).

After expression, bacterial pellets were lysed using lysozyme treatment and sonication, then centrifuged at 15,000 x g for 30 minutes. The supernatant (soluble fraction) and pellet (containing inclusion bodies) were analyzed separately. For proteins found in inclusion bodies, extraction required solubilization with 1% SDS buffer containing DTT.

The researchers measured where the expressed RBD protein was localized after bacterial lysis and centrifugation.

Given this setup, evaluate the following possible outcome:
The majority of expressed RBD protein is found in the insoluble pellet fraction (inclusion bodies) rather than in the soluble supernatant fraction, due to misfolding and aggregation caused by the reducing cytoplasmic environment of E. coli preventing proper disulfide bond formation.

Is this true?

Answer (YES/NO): YES